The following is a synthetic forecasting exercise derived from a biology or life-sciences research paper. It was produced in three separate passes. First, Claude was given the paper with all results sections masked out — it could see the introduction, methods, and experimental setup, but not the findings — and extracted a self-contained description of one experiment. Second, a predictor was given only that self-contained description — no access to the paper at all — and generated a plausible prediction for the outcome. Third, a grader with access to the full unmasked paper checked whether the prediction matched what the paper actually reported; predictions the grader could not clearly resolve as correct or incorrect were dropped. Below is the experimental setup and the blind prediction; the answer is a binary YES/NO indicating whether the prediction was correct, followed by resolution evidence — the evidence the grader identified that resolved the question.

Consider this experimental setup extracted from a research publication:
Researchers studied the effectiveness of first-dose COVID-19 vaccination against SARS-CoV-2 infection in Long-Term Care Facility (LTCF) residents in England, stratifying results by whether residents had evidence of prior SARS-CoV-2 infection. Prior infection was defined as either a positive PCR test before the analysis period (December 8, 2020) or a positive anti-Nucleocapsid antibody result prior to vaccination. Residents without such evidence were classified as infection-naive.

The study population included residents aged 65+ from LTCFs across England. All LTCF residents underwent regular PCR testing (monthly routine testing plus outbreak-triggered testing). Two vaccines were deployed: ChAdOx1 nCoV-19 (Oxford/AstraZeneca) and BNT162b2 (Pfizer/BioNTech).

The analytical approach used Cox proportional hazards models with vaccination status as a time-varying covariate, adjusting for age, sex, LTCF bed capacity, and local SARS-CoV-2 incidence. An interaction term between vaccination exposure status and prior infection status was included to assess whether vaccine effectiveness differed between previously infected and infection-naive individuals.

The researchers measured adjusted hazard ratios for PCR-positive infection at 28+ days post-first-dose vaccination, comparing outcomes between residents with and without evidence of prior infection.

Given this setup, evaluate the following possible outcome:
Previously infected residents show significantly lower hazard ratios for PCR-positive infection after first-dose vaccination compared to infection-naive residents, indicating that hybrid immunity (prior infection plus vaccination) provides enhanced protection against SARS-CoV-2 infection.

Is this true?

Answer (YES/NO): NO